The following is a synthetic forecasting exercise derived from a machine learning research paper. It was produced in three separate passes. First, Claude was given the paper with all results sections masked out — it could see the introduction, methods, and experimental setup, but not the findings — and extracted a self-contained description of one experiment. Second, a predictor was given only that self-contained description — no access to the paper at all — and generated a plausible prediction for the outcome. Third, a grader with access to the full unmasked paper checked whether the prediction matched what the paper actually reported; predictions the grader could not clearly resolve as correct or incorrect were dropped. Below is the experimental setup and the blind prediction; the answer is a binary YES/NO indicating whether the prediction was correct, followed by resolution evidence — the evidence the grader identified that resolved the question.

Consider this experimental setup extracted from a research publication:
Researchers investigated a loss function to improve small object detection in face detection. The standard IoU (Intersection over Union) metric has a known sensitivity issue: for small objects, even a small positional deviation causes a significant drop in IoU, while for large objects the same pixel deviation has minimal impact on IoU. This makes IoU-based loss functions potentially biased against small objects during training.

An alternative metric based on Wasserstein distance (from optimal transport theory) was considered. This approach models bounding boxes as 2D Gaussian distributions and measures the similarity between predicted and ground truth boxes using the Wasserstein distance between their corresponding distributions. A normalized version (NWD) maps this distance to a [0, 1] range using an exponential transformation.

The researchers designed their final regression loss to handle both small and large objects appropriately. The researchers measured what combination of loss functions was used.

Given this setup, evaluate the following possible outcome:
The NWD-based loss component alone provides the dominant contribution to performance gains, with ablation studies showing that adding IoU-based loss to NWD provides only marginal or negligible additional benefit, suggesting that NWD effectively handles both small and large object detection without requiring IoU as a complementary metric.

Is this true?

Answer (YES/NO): NO